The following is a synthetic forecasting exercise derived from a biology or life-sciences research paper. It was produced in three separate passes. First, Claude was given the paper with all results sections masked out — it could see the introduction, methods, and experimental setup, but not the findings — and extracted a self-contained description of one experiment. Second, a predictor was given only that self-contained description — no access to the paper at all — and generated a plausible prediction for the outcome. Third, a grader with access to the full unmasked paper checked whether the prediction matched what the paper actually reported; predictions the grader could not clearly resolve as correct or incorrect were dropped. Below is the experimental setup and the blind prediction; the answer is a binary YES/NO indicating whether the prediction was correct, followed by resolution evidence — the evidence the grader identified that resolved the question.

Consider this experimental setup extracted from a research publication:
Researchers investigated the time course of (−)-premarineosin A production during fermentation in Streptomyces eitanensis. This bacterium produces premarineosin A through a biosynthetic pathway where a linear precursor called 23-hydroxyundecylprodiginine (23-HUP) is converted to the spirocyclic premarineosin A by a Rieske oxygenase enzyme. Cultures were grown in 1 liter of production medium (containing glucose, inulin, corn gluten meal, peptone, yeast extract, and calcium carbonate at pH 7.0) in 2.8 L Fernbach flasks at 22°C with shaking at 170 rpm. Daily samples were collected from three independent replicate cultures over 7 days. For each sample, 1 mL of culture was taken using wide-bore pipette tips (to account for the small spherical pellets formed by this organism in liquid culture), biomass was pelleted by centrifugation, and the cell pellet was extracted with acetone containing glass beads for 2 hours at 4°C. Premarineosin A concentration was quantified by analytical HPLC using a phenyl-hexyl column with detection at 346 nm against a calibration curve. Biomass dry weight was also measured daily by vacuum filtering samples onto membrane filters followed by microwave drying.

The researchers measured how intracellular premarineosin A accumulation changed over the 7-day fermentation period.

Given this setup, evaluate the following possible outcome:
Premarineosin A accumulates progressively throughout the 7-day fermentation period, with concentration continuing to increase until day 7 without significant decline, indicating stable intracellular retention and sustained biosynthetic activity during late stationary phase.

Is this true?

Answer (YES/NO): NO